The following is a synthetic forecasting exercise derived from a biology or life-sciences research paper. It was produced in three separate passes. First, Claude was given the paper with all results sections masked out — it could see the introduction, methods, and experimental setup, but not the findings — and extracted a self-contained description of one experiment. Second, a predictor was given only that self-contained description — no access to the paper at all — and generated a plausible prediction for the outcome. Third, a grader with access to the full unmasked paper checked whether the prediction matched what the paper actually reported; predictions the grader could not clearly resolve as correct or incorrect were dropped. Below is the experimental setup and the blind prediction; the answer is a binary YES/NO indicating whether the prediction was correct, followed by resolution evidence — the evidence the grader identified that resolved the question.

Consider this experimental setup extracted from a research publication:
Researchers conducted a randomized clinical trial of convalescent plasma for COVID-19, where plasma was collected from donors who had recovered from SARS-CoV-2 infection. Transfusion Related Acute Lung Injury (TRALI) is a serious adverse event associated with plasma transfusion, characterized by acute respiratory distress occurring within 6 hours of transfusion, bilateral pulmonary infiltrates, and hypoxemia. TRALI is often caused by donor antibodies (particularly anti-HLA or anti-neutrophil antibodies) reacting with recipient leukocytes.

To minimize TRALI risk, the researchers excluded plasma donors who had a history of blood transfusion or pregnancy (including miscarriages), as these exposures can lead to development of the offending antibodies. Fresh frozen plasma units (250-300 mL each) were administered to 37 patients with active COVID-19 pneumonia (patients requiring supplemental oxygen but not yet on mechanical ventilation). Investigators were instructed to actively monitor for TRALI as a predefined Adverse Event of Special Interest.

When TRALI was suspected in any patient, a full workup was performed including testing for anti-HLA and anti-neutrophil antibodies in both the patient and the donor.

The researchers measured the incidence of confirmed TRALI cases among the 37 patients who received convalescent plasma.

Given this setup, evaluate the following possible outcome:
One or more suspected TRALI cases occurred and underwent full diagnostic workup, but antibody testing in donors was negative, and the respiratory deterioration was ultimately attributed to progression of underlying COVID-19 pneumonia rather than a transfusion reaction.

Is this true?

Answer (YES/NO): NO